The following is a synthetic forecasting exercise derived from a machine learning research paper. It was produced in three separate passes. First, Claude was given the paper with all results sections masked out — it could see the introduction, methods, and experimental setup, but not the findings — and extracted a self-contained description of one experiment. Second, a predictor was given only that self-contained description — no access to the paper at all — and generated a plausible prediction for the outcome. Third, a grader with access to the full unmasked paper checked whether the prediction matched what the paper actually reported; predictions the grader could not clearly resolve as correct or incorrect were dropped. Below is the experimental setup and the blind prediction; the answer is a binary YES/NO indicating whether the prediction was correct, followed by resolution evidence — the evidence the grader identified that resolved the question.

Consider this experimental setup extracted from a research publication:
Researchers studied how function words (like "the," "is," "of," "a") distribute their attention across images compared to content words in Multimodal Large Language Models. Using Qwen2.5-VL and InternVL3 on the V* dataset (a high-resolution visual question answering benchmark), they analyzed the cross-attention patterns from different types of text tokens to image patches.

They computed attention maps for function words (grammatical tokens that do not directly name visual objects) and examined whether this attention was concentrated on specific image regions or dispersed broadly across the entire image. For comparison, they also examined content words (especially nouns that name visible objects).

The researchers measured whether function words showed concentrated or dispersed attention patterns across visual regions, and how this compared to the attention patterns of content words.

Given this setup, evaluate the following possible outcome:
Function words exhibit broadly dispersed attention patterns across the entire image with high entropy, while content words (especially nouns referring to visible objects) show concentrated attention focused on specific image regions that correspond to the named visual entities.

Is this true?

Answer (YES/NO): YES